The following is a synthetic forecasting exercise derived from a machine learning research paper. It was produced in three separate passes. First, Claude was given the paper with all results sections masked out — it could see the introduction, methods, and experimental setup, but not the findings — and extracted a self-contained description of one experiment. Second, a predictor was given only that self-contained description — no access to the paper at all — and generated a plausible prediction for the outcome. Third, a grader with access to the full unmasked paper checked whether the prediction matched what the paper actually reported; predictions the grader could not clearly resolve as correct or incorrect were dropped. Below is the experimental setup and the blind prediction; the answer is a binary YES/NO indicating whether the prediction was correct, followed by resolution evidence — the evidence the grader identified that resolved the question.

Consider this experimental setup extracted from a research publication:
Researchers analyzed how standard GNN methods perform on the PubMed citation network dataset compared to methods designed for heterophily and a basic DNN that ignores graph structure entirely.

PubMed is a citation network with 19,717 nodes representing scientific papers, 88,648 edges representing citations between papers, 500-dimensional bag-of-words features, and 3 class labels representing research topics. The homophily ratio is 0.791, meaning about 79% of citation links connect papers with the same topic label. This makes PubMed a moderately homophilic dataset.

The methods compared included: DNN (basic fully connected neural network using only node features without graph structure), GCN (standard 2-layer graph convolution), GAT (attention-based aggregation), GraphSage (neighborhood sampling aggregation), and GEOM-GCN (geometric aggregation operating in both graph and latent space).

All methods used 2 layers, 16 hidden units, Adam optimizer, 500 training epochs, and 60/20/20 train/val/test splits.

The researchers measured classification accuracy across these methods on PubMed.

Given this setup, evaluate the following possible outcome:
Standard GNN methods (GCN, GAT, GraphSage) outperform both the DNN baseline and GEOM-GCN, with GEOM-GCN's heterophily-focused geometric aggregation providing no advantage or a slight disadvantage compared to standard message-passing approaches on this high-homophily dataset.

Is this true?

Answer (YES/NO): NO